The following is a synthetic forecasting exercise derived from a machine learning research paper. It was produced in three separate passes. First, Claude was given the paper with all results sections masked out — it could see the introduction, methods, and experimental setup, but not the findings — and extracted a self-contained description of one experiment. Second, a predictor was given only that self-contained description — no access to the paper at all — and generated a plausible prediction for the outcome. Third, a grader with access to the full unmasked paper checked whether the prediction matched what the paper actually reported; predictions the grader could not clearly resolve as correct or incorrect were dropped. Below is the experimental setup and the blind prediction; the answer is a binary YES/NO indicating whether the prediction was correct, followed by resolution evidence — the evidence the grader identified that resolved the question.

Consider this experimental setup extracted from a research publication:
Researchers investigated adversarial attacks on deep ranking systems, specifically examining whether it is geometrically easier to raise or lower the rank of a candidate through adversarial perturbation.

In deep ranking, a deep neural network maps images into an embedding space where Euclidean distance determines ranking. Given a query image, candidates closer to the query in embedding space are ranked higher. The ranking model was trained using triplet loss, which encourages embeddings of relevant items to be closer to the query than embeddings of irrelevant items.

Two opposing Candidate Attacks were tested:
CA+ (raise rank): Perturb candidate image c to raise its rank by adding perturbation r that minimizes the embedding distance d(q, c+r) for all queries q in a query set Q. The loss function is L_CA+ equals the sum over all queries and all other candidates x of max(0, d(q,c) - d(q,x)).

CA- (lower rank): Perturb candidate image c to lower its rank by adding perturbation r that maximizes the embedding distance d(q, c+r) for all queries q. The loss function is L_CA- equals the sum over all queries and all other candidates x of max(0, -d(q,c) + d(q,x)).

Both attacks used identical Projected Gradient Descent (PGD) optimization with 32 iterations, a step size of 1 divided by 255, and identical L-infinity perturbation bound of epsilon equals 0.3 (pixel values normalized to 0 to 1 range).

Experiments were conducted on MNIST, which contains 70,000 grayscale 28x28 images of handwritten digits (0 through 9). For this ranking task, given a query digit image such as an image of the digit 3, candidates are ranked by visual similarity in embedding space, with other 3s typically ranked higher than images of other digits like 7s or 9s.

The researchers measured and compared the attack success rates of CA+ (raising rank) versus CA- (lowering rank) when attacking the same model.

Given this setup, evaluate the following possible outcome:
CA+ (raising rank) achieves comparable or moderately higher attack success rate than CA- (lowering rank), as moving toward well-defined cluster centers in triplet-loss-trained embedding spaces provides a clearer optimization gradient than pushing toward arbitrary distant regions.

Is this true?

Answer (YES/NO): YES